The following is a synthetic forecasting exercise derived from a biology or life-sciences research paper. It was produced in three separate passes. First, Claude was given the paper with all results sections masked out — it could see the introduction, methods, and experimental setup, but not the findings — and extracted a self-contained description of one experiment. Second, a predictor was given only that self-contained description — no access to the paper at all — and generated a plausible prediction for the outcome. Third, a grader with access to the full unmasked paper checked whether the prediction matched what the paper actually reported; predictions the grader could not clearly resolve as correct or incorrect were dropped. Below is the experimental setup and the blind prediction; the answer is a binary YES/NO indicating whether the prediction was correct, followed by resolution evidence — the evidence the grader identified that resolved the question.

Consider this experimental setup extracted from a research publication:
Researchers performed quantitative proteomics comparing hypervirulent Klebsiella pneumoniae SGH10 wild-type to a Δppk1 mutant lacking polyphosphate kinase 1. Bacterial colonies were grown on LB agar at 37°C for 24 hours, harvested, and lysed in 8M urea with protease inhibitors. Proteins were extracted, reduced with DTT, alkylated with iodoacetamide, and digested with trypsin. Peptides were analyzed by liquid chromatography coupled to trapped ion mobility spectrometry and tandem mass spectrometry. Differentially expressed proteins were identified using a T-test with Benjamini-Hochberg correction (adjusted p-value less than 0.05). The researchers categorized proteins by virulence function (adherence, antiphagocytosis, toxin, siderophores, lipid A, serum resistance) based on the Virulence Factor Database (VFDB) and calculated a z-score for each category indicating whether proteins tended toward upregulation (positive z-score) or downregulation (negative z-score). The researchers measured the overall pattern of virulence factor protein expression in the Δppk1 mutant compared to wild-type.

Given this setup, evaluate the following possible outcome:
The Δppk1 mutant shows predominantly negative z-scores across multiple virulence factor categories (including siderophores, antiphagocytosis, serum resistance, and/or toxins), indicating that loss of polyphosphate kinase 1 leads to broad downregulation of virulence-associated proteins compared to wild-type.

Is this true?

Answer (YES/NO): NO